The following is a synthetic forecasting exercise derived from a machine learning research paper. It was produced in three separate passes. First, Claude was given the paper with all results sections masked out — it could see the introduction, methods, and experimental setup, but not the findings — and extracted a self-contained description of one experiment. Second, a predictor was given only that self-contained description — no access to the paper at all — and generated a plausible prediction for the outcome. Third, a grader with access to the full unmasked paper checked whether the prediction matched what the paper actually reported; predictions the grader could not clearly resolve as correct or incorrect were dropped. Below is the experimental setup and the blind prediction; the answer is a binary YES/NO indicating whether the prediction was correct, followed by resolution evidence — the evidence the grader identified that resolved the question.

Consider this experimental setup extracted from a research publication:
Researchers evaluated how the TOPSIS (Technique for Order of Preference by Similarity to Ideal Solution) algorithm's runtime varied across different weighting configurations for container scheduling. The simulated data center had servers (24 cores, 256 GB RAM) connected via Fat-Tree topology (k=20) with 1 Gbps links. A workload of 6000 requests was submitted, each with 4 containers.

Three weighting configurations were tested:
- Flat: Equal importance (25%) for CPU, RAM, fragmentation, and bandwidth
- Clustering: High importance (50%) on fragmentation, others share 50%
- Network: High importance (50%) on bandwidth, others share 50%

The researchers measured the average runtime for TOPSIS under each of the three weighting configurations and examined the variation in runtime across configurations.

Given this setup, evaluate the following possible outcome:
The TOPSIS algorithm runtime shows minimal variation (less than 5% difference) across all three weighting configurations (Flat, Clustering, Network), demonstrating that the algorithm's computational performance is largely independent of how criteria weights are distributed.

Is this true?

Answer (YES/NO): NO